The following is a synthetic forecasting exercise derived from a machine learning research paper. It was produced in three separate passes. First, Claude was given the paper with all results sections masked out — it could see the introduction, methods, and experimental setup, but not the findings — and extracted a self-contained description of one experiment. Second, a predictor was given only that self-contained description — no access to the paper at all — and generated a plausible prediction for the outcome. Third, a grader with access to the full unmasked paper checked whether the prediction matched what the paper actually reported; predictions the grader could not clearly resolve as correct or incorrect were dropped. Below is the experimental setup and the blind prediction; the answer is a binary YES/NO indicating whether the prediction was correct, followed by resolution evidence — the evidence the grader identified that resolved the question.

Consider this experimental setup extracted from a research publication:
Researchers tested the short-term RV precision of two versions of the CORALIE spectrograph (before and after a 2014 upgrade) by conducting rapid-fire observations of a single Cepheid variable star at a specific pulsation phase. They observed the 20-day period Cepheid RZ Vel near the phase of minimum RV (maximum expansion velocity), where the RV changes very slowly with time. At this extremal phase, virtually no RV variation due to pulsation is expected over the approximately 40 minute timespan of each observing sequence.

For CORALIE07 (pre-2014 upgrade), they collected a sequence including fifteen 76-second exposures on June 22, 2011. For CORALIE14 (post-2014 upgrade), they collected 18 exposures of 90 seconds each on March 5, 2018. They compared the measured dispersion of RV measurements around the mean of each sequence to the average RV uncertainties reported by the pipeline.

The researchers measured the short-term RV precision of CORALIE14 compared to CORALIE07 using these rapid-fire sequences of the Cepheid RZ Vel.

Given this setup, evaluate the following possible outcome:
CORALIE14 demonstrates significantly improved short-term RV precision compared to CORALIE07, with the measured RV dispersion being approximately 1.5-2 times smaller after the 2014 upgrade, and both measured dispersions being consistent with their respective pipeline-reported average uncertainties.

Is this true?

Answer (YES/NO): YES